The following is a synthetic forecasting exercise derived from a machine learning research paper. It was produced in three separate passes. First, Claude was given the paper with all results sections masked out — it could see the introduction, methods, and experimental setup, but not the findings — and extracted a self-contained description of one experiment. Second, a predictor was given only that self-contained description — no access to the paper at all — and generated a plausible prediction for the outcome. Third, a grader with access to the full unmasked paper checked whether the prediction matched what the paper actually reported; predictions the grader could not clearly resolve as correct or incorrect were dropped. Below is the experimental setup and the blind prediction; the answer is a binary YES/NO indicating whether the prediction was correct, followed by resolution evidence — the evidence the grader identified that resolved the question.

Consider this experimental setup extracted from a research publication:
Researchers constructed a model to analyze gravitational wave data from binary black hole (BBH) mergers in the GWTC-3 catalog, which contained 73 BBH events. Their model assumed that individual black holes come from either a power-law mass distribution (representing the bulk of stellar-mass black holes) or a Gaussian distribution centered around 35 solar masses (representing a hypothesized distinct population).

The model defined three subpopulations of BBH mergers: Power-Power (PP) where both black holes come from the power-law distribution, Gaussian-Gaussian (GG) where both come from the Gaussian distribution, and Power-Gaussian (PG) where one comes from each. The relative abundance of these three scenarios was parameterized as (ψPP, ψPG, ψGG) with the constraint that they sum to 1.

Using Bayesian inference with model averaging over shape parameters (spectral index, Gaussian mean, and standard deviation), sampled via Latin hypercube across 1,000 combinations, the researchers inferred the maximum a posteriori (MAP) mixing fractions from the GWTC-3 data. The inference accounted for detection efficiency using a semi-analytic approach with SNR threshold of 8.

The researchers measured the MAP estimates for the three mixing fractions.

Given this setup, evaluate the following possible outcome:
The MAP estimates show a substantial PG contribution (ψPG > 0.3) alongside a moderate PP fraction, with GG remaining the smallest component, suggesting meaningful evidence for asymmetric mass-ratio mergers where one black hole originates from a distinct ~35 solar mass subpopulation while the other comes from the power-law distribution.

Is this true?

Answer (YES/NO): NO